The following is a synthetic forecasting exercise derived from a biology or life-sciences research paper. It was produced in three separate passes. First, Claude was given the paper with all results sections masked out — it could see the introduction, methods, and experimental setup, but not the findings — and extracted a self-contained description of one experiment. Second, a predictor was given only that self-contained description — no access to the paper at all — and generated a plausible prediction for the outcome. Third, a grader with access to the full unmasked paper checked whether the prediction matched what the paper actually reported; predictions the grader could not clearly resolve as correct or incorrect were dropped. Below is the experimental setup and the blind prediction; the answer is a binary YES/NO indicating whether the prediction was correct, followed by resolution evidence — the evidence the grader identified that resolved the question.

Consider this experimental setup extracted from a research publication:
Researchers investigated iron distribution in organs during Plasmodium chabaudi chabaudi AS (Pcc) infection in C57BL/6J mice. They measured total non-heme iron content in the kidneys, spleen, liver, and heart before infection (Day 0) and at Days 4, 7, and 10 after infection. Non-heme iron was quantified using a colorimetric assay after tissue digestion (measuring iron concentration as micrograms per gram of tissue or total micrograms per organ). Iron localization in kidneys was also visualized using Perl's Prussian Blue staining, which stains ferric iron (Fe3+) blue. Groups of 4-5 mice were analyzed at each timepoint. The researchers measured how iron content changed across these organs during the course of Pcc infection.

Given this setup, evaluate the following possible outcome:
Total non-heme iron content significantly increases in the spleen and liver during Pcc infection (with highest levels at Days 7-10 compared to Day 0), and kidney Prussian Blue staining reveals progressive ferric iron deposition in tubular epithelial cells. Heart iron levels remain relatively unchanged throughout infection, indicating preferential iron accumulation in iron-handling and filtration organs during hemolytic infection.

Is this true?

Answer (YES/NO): NO